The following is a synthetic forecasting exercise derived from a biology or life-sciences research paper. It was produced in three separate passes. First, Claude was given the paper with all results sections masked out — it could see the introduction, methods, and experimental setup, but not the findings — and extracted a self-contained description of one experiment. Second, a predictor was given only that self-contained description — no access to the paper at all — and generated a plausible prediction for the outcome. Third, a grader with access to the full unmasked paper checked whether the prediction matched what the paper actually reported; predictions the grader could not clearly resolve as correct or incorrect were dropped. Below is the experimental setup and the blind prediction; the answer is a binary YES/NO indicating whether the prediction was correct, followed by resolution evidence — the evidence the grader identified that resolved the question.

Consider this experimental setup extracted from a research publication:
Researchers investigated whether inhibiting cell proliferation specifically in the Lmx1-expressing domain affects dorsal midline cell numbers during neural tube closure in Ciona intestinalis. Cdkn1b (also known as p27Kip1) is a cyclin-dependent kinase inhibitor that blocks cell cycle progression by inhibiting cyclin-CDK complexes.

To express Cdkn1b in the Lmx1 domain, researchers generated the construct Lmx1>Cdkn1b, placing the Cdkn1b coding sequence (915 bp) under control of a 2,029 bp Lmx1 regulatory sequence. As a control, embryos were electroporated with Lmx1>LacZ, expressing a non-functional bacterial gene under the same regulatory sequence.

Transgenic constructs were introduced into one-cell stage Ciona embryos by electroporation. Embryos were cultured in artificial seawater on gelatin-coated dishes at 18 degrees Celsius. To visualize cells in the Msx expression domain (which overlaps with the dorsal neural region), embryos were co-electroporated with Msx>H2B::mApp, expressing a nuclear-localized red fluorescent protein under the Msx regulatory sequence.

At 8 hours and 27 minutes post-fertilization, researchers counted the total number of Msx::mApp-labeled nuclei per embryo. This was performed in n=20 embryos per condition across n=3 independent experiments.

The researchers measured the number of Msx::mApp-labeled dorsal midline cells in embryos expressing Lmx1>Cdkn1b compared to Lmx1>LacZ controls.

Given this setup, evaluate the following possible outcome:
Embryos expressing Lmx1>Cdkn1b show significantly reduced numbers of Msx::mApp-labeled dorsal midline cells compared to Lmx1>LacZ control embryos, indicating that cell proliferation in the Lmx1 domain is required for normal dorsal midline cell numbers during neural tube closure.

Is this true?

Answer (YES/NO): YES